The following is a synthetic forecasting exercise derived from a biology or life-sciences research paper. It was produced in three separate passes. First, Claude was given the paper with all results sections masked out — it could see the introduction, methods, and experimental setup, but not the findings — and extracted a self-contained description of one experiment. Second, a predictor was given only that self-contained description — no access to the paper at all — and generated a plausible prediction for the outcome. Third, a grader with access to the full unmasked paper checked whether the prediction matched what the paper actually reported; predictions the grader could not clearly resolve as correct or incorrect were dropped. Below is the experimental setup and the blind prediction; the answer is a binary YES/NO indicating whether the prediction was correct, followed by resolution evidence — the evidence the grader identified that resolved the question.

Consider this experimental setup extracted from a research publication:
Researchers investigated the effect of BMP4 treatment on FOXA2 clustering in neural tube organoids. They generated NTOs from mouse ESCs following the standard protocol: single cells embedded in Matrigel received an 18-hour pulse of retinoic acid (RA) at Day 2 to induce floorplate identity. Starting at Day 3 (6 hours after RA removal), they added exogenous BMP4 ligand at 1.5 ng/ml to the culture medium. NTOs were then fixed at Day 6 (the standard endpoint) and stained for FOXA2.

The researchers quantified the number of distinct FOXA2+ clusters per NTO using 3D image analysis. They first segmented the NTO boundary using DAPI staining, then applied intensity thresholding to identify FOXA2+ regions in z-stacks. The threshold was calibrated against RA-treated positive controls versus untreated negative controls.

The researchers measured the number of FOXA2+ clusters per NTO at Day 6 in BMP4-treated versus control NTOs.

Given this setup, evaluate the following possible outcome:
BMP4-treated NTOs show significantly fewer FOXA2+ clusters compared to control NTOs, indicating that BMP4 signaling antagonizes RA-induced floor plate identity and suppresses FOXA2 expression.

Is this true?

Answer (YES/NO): YES